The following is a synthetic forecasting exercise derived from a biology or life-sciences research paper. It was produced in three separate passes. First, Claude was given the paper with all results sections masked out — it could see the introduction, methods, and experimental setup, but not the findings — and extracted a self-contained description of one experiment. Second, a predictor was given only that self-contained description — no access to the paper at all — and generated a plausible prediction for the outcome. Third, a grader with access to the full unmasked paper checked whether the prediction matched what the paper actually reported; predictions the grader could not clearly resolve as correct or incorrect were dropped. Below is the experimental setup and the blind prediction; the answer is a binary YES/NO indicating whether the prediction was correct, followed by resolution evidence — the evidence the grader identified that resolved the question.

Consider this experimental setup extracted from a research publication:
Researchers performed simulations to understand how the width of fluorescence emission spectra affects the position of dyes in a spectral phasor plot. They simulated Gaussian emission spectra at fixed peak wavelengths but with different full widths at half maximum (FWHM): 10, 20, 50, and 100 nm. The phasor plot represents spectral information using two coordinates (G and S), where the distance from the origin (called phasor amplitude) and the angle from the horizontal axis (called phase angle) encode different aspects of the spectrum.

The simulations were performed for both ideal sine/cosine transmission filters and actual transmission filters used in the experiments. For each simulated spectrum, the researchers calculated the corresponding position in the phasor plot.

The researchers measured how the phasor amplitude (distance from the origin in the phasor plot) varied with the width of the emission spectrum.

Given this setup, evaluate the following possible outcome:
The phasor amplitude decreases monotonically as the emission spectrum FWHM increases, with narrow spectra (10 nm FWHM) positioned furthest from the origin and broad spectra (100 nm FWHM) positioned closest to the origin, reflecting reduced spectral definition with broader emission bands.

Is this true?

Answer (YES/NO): YES